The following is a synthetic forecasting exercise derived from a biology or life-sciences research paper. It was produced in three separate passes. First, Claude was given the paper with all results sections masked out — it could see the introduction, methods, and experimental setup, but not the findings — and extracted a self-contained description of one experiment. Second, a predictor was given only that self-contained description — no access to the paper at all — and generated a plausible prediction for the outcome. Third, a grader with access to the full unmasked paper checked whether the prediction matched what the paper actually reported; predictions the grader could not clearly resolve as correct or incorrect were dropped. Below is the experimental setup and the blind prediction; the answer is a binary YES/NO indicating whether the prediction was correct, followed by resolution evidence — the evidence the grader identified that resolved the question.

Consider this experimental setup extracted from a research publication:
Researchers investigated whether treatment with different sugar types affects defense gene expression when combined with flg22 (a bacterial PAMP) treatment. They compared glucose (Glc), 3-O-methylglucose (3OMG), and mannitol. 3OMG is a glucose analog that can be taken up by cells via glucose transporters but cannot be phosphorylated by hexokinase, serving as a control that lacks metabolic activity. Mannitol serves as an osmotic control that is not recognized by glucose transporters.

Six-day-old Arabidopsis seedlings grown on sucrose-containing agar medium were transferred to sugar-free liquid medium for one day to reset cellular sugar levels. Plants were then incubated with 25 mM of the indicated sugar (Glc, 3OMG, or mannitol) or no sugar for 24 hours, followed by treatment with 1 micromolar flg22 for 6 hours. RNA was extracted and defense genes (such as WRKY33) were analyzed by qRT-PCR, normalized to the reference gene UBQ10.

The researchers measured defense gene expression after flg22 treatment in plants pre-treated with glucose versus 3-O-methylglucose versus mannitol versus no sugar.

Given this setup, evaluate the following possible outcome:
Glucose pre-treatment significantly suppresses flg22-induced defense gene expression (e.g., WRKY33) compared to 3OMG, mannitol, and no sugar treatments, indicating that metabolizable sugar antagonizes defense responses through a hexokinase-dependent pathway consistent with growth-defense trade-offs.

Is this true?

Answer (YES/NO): NO